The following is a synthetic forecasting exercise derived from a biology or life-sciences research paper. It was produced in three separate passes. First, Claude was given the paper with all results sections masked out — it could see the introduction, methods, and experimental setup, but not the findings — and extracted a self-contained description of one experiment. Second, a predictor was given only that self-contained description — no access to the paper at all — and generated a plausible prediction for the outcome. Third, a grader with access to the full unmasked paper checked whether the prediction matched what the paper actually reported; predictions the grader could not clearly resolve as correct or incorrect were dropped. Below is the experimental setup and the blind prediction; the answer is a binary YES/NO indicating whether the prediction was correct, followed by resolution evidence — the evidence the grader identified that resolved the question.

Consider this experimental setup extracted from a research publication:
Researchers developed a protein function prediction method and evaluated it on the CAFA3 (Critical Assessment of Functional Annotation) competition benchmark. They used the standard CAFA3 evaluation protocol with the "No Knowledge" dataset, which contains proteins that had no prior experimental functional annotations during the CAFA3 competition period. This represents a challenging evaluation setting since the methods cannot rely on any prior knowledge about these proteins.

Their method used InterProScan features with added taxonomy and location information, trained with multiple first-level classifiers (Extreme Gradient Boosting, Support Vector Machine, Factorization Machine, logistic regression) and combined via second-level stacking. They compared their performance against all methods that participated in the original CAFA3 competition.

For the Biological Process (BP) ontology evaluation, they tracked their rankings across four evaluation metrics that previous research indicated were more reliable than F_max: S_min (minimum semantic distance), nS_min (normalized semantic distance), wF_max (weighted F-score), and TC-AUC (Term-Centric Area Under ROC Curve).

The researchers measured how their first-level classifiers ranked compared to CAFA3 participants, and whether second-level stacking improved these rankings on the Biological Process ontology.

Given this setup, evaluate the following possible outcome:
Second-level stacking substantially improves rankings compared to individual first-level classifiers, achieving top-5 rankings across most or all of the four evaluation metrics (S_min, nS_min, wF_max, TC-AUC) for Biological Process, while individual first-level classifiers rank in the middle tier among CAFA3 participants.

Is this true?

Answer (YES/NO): NO